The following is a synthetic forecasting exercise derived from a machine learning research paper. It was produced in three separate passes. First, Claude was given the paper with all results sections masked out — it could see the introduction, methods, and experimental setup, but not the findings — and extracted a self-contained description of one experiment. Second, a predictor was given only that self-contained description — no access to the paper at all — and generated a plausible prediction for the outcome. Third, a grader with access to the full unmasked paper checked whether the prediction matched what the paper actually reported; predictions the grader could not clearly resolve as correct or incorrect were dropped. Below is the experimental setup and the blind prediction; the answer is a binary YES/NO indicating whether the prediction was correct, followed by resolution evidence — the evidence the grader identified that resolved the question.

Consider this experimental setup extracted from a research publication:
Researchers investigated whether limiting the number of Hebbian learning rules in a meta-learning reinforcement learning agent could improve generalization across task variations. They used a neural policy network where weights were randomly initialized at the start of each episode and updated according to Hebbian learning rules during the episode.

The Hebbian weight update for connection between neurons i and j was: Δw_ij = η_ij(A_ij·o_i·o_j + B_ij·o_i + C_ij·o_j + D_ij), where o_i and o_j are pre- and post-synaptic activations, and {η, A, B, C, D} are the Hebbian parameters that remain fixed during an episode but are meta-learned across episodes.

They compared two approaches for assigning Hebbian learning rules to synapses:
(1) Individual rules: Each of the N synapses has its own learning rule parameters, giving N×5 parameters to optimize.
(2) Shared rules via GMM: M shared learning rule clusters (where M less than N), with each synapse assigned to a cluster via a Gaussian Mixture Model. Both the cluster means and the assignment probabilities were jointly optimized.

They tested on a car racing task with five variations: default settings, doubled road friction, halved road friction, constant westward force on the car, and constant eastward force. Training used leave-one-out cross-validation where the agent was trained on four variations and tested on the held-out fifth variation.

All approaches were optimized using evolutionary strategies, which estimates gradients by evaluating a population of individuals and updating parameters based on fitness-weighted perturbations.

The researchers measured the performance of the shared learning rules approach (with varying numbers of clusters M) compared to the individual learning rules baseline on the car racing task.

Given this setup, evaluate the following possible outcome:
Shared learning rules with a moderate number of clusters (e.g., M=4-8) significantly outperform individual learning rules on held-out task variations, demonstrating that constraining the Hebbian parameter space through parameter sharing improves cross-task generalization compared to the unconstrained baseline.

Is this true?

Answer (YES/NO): NO